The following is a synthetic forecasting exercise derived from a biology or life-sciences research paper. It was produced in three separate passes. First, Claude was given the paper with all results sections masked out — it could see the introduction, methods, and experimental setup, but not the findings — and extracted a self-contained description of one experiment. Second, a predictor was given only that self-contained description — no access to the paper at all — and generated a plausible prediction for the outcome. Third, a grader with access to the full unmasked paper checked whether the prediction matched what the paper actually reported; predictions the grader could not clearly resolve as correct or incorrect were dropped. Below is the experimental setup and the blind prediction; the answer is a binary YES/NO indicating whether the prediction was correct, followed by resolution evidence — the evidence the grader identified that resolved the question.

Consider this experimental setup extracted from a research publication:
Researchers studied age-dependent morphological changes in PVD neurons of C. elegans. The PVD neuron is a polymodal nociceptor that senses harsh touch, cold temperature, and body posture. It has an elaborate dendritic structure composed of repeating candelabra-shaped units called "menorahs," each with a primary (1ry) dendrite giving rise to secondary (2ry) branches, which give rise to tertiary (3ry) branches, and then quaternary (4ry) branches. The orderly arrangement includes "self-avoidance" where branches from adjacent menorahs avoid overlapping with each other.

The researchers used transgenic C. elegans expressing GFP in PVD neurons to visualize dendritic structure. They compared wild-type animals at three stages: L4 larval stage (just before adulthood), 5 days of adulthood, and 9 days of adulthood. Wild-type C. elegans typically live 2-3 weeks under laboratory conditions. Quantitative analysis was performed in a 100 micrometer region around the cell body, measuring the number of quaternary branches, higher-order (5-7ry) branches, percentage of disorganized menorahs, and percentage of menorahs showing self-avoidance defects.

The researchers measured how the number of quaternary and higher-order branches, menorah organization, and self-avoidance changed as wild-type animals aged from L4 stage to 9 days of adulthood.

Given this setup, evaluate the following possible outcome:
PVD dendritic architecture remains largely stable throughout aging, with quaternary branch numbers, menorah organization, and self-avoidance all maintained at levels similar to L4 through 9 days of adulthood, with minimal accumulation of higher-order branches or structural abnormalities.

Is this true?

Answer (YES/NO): NO